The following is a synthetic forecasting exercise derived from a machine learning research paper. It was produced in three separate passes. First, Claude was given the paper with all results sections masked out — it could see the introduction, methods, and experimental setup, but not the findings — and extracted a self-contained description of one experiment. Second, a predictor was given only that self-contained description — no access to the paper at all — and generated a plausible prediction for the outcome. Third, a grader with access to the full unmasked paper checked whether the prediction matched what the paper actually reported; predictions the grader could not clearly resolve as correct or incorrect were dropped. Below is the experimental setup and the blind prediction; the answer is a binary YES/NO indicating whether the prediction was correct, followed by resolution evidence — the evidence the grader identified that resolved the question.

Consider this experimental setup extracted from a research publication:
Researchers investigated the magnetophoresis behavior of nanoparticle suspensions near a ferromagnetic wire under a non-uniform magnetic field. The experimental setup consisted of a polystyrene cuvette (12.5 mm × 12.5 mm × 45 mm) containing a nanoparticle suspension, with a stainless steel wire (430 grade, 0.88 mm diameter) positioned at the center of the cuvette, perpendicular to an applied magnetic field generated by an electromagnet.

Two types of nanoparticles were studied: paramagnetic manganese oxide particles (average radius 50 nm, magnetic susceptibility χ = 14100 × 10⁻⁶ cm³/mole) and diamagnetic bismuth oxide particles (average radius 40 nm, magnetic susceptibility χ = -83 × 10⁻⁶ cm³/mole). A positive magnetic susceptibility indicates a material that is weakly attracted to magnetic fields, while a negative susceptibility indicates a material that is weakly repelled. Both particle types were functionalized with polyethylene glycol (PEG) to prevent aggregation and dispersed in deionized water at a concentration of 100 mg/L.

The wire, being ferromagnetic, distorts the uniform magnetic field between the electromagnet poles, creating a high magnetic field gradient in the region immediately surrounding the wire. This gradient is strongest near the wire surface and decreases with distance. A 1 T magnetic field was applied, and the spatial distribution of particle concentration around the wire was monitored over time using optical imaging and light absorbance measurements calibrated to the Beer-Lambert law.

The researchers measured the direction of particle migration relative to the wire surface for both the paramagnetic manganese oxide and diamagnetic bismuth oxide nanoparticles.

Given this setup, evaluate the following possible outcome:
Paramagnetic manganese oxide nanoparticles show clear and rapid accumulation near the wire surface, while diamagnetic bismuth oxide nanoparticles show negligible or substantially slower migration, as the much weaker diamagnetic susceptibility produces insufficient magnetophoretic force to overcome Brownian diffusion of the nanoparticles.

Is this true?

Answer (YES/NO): NO